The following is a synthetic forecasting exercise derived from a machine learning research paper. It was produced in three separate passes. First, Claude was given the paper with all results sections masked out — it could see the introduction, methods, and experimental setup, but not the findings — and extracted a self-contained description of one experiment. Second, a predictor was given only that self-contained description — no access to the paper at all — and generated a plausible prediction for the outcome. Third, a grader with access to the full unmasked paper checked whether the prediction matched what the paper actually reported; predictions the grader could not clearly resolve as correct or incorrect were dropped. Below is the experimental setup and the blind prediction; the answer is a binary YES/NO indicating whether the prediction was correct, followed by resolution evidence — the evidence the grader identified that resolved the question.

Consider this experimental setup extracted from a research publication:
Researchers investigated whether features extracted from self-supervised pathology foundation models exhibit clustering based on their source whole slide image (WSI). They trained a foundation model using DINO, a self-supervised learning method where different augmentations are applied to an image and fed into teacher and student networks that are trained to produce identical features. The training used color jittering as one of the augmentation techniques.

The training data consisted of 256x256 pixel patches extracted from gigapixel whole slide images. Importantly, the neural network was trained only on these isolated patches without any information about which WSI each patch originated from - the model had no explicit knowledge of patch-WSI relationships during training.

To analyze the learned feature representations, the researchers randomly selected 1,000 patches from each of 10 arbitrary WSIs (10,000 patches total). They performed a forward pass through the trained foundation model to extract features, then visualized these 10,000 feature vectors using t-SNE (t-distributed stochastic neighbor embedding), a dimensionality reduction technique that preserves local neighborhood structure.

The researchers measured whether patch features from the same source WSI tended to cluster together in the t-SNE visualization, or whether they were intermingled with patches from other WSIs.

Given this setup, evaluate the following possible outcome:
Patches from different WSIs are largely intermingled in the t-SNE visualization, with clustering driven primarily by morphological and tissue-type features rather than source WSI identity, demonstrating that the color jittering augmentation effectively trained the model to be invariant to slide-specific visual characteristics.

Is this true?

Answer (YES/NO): NO